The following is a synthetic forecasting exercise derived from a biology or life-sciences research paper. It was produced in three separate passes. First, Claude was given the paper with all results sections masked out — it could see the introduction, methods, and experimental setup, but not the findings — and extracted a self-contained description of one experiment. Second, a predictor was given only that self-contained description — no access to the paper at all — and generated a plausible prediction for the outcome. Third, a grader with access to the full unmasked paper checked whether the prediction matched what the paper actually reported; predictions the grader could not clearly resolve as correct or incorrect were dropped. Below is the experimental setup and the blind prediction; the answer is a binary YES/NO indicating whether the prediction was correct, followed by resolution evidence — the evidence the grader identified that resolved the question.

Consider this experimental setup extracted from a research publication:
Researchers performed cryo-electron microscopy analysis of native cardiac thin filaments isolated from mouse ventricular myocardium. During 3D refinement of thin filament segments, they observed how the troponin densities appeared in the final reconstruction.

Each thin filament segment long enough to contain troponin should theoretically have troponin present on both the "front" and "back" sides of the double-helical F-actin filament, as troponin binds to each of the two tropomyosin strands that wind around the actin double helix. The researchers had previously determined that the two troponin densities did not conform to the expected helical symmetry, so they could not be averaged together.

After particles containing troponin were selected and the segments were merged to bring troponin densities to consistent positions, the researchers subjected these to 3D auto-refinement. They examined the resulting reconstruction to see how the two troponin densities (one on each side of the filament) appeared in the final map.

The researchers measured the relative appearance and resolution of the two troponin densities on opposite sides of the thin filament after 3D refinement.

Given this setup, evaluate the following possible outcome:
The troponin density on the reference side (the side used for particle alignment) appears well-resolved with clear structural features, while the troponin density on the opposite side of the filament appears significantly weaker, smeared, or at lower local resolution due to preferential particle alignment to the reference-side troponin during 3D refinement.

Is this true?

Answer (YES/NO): YES